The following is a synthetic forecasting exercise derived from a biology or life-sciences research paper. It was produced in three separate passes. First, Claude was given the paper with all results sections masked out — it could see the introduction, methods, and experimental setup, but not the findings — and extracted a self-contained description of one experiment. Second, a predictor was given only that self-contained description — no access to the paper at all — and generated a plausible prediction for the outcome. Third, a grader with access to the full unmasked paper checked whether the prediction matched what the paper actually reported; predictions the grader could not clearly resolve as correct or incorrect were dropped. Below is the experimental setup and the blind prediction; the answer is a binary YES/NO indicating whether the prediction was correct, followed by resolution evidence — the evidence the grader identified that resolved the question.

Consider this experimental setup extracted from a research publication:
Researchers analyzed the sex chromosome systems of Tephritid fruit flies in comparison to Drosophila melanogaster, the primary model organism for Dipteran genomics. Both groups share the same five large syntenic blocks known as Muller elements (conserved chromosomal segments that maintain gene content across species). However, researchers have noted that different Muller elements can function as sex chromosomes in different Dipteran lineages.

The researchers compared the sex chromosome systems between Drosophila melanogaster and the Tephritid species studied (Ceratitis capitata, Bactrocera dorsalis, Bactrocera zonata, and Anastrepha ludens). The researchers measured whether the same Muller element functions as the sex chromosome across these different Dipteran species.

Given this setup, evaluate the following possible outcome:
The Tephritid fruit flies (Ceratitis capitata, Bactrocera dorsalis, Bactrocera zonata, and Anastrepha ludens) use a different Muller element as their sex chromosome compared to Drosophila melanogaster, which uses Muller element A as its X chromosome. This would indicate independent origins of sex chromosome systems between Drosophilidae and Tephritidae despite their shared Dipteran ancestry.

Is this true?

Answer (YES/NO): YES